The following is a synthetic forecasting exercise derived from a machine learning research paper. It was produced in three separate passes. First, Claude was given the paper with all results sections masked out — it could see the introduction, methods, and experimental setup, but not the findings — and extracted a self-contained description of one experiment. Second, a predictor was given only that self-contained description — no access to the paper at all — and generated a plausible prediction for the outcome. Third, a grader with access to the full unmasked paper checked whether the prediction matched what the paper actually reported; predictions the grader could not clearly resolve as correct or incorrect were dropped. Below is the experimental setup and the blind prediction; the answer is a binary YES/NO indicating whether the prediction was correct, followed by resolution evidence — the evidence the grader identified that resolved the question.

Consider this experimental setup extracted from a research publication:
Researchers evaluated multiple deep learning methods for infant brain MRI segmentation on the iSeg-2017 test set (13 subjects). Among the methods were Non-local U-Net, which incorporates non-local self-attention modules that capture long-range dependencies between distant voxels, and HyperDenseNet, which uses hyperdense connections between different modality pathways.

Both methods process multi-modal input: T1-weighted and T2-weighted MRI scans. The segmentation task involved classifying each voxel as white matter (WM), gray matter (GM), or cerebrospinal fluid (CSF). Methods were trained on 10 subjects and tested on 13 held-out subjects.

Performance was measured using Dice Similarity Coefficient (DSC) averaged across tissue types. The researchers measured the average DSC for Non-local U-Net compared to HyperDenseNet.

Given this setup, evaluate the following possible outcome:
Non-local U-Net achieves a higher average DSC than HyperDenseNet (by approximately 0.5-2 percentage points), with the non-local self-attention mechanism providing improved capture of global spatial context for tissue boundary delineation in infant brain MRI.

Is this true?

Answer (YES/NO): NO